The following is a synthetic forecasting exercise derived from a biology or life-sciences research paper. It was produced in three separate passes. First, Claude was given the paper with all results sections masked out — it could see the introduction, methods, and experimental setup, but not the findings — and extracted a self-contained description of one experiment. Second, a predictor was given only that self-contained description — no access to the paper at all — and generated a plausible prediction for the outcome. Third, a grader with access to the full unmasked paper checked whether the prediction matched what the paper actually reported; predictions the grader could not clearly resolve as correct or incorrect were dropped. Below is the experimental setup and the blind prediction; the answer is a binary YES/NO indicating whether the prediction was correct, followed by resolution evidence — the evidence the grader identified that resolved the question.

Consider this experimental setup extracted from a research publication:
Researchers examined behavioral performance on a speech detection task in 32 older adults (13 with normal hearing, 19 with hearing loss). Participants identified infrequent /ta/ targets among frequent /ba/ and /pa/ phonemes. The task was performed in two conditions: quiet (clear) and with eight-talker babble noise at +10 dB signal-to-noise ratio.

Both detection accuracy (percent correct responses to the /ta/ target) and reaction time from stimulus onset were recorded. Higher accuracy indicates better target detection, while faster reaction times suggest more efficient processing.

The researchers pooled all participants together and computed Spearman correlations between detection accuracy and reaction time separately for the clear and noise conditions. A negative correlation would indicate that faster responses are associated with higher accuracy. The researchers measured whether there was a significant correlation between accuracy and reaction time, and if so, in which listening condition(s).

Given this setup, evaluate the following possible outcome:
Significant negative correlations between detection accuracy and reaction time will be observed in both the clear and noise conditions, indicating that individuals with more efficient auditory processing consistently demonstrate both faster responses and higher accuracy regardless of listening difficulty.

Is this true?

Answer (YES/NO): NO